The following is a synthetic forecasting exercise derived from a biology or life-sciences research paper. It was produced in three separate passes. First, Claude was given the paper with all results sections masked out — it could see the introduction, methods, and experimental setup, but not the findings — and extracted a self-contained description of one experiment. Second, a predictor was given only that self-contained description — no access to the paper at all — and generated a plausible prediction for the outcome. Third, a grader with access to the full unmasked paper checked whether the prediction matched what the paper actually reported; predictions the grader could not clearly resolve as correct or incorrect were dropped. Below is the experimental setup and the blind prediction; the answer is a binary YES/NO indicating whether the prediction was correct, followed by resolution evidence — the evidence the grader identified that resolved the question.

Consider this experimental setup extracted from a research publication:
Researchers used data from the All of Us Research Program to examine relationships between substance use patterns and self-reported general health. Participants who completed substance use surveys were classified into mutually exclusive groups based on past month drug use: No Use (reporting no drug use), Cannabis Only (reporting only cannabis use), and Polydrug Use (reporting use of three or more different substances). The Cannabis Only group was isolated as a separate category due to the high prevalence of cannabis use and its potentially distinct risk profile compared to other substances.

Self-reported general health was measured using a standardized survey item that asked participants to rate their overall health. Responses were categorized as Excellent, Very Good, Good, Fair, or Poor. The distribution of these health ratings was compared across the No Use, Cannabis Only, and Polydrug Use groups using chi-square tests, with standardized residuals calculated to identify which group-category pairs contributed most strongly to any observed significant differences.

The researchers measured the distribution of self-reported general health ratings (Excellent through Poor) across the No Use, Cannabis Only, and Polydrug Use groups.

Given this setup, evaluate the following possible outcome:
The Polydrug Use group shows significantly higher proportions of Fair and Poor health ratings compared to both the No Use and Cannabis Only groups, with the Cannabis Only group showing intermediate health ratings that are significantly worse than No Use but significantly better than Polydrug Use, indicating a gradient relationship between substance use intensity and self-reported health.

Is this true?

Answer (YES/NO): NO